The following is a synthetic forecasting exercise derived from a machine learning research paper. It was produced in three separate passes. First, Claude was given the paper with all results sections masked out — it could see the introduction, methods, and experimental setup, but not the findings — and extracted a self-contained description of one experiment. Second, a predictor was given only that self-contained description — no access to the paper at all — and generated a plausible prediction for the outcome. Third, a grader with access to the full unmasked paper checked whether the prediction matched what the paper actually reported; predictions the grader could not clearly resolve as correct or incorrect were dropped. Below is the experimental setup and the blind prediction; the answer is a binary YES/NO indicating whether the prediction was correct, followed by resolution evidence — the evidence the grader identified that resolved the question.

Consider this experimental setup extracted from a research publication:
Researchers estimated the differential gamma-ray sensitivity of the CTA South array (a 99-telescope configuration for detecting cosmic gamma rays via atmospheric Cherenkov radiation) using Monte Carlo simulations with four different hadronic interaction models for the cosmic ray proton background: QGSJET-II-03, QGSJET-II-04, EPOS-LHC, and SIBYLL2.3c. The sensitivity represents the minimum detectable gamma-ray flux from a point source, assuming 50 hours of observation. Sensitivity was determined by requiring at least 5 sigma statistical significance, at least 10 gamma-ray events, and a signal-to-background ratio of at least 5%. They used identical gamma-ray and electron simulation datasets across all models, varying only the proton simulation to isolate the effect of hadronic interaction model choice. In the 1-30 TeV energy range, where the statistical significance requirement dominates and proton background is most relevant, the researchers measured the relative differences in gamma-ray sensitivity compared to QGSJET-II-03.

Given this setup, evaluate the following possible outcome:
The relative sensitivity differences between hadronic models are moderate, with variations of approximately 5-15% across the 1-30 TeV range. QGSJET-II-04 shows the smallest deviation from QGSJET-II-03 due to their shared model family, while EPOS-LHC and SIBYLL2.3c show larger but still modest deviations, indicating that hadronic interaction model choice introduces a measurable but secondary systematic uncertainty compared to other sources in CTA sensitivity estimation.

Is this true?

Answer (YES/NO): NO